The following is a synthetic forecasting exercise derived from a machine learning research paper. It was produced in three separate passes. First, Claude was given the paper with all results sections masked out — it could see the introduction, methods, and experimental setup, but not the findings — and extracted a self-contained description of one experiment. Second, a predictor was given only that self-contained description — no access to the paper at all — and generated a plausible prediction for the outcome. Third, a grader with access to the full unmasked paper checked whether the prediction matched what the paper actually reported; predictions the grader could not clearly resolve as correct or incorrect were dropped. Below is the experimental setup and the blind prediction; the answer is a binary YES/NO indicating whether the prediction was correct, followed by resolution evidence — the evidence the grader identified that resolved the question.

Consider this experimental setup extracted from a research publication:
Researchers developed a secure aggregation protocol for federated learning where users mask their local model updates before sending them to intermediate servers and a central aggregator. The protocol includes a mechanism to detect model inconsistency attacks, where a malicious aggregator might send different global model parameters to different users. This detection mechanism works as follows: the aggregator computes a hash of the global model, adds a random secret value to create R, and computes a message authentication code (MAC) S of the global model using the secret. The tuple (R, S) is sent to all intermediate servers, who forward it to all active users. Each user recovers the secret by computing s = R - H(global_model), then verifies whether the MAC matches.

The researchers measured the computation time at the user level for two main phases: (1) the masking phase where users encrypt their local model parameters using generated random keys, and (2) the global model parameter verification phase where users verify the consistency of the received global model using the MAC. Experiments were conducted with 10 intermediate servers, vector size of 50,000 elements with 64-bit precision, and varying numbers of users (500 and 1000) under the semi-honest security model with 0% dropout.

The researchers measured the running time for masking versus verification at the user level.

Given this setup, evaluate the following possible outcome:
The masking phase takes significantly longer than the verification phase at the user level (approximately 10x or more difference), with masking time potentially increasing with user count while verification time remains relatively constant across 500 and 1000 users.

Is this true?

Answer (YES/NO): NO